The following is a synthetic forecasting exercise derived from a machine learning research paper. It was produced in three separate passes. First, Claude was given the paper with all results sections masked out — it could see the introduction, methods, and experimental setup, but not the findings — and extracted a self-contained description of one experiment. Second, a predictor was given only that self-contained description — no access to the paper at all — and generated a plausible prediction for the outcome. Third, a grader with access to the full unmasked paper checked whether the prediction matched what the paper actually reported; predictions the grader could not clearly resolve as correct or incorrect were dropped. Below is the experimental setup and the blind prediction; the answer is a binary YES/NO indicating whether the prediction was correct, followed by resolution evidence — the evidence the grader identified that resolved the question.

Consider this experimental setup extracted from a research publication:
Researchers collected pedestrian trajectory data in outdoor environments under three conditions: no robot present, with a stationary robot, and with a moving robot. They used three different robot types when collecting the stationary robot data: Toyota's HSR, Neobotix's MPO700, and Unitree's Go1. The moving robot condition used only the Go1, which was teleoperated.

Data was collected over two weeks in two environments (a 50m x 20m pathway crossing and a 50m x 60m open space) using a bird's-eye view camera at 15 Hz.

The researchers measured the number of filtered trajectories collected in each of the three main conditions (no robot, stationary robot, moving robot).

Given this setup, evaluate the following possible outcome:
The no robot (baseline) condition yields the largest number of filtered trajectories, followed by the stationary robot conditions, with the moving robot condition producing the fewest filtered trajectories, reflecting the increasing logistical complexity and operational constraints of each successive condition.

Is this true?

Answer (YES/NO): YES